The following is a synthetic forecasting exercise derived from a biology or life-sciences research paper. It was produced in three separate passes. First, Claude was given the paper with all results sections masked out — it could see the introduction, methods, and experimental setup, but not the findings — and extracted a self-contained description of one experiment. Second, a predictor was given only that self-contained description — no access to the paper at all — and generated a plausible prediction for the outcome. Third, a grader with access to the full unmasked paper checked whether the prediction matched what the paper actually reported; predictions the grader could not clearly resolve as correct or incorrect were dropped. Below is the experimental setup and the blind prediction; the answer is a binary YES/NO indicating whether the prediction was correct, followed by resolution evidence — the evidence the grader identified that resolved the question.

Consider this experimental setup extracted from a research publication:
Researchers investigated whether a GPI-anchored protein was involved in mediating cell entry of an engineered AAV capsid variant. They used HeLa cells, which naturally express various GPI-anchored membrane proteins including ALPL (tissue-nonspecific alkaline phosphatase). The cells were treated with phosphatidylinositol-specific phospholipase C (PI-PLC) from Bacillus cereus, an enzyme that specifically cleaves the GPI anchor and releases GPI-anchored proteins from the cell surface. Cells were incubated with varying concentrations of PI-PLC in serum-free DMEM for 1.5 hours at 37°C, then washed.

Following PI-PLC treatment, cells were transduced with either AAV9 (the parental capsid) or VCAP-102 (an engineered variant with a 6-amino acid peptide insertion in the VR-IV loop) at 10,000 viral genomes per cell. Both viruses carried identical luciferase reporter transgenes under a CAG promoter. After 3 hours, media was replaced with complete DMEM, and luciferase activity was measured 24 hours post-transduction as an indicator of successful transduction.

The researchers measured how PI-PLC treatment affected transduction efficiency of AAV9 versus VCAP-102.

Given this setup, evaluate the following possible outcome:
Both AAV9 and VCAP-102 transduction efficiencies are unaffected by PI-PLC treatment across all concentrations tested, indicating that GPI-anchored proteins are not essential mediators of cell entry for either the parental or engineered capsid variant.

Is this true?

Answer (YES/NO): NO